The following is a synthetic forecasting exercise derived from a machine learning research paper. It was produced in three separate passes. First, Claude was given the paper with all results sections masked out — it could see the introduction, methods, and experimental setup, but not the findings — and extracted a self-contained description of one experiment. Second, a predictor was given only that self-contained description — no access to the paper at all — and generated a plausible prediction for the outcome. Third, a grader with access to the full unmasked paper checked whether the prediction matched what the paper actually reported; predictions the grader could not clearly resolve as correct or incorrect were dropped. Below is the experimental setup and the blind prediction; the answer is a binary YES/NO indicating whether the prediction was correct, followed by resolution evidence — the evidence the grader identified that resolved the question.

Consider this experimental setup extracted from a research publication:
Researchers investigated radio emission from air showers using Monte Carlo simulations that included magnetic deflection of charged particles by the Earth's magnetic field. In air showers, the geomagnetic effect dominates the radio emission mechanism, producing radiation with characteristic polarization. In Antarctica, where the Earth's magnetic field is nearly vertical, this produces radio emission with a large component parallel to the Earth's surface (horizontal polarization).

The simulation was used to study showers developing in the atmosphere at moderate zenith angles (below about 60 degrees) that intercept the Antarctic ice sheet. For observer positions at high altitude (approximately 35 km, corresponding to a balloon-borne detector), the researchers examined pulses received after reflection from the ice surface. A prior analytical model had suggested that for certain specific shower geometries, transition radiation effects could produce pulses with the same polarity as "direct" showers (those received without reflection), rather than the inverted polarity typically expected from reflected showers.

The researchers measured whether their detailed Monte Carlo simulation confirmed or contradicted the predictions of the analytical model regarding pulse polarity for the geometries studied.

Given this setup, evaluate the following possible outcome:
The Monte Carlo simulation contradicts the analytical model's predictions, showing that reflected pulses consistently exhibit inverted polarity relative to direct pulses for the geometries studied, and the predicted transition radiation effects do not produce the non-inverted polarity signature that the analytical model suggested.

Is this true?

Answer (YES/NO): YES